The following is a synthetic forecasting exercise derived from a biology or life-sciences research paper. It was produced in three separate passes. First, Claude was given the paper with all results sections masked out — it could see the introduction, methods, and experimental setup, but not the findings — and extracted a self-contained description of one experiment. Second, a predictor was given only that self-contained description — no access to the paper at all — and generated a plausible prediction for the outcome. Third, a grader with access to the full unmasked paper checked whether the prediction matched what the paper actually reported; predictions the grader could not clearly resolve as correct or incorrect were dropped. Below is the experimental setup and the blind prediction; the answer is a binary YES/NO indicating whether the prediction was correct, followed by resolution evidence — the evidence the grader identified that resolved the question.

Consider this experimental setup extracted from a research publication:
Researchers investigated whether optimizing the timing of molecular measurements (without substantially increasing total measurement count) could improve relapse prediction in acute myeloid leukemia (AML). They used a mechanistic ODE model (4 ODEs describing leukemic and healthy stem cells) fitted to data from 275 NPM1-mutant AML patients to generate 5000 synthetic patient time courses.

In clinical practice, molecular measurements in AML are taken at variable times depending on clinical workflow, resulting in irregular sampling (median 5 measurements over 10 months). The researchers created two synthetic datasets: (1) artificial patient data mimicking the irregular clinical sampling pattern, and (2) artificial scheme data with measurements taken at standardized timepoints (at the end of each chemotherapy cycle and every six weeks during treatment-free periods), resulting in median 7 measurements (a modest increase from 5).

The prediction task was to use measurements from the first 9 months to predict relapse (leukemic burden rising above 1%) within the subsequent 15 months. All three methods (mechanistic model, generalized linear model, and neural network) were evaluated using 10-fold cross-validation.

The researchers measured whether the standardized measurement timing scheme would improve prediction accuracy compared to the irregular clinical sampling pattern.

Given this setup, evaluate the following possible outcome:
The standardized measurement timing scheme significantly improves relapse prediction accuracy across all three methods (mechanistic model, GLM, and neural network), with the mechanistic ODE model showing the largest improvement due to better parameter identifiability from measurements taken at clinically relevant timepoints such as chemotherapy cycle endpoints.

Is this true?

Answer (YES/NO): NO